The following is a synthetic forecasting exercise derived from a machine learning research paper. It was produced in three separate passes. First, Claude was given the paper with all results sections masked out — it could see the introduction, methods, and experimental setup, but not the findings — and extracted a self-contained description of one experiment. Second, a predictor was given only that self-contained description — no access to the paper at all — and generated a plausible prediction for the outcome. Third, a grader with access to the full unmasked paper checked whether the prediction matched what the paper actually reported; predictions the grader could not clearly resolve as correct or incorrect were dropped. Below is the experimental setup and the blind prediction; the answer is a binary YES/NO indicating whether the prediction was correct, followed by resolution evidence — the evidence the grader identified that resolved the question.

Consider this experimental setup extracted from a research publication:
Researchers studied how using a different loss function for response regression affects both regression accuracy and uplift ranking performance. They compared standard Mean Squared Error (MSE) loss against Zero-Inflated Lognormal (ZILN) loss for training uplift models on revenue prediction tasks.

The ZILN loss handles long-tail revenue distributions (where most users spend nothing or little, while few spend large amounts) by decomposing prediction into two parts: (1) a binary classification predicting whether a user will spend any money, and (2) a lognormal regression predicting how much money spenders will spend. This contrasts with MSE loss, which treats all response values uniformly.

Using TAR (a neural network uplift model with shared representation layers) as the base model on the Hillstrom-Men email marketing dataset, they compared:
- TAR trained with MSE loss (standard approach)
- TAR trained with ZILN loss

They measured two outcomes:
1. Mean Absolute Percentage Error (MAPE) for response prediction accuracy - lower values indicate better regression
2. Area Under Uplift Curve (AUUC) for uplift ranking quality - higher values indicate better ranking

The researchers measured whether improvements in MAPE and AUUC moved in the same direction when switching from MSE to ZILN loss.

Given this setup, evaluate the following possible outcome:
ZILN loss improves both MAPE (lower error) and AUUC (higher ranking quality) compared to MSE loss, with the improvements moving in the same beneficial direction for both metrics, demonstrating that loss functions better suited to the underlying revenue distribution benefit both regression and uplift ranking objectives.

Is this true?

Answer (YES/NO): YES